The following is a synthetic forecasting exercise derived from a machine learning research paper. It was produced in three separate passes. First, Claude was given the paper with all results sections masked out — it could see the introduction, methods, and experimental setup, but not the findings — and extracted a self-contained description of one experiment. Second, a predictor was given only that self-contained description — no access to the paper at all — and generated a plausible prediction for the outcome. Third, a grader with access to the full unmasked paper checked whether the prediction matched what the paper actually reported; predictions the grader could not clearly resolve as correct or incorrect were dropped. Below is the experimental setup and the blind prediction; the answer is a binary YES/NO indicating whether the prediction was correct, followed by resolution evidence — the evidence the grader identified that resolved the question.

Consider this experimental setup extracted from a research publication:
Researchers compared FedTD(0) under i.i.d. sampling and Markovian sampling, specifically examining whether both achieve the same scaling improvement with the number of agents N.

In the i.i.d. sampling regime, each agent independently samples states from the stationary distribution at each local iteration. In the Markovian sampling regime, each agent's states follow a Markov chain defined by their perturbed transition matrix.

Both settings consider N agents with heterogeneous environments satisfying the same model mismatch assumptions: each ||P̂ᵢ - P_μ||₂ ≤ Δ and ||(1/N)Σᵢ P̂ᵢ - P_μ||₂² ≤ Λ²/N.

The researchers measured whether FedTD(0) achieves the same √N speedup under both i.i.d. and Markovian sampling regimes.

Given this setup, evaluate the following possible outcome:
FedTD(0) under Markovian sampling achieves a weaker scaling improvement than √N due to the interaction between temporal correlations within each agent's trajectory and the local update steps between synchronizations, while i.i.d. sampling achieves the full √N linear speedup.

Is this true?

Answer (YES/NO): NO